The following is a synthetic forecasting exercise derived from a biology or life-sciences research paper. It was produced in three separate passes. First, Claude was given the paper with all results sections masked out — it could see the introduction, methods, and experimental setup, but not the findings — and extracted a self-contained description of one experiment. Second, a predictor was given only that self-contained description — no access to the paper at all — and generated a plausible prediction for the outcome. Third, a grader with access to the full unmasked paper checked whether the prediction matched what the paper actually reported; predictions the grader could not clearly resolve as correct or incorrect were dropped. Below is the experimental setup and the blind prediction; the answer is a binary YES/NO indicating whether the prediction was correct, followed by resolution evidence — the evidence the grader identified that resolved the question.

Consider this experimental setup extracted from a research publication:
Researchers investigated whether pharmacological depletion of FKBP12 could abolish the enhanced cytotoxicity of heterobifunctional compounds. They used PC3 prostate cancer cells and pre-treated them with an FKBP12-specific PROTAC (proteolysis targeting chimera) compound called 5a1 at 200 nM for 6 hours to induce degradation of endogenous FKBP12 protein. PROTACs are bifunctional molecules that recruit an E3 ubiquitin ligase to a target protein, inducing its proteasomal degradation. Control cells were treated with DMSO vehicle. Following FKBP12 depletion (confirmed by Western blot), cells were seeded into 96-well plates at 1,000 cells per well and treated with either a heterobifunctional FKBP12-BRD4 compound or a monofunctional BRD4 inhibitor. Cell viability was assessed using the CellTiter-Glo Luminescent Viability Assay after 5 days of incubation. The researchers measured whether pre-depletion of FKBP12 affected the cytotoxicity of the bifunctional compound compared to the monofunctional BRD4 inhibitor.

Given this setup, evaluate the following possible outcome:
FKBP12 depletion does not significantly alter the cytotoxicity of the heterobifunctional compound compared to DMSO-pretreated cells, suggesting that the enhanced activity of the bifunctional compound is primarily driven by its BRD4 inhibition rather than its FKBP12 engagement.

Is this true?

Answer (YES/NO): NO